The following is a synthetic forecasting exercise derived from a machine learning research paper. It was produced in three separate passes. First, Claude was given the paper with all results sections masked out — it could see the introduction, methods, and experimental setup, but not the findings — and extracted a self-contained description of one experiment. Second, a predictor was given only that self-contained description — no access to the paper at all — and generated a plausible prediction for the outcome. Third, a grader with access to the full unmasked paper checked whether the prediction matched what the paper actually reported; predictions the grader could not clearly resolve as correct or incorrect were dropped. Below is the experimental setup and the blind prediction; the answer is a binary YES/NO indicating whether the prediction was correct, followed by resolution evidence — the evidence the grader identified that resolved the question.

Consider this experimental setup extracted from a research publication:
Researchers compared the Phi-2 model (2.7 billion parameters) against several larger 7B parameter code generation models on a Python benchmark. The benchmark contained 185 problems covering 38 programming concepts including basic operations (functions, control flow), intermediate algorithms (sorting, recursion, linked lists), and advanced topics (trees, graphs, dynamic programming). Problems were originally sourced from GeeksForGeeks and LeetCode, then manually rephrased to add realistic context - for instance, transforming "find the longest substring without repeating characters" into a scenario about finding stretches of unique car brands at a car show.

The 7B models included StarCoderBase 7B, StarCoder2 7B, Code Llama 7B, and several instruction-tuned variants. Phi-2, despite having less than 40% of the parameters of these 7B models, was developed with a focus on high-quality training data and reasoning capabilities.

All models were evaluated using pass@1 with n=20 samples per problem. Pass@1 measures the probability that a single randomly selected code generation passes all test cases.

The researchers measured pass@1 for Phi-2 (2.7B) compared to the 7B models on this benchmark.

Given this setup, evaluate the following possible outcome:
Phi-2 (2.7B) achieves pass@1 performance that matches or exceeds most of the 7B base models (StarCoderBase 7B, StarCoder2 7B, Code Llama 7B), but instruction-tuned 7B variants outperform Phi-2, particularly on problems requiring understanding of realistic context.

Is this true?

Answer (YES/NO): NO